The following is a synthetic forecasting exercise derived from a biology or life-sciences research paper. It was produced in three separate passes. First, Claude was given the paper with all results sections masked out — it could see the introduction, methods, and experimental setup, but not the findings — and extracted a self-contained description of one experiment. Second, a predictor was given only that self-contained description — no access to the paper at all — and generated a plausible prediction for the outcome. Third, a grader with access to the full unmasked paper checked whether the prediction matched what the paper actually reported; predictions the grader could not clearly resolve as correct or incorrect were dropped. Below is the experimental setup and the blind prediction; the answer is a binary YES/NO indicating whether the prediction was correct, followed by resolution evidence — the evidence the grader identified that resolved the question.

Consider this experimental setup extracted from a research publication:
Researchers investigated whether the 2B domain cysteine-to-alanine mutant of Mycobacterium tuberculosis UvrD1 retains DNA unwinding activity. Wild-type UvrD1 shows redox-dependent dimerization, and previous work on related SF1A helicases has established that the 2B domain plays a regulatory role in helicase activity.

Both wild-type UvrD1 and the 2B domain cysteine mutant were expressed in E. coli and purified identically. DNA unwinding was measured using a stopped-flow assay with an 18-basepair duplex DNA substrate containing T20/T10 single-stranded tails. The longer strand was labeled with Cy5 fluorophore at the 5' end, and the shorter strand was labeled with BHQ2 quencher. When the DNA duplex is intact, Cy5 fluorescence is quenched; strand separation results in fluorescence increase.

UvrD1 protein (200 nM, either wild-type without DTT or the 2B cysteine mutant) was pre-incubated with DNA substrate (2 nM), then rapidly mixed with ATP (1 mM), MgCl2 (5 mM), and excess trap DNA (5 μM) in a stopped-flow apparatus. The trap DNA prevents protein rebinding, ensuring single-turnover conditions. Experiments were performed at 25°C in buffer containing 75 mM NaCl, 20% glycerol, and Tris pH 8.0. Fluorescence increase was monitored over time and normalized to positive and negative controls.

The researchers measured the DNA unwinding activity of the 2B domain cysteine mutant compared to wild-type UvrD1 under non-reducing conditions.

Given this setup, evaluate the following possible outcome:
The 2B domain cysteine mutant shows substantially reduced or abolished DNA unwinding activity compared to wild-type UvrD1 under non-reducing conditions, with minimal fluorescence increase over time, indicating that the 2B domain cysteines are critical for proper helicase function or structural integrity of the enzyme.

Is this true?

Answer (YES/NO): YES